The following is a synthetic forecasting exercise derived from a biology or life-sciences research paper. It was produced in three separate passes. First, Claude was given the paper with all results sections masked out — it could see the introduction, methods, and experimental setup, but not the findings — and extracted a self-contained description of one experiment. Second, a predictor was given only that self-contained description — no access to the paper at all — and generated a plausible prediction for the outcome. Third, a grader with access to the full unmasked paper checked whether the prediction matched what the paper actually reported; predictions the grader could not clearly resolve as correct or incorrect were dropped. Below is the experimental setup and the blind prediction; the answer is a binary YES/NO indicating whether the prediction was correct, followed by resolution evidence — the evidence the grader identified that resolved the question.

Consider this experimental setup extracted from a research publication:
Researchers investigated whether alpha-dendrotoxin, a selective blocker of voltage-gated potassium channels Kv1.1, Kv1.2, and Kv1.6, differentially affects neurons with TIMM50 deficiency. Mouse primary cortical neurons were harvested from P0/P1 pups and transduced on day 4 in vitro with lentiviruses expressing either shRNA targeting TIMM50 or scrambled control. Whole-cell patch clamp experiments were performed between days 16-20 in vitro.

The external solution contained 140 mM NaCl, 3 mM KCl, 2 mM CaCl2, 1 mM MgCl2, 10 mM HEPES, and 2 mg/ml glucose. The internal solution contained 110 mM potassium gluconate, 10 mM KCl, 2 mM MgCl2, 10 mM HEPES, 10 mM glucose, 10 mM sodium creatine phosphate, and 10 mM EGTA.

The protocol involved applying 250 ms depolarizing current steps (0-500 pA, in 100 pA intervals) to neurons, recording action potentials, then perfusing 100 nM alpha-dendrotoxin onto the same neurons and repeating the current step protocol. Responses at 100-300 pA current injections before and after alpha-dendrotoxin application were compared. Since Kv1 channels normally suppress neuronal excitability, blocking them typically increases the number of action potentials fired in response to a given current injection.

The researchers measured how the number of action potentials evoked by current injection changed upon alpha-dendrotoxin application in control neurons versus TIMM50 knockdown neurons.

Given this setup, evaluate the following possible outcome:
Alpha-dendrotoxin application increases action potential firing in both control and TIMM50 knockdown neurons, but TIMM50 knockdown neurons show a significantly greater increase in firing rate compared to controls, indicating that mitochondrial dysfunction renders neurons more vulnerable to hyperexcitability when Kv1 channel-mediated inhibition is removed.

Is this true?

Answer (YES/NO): NO